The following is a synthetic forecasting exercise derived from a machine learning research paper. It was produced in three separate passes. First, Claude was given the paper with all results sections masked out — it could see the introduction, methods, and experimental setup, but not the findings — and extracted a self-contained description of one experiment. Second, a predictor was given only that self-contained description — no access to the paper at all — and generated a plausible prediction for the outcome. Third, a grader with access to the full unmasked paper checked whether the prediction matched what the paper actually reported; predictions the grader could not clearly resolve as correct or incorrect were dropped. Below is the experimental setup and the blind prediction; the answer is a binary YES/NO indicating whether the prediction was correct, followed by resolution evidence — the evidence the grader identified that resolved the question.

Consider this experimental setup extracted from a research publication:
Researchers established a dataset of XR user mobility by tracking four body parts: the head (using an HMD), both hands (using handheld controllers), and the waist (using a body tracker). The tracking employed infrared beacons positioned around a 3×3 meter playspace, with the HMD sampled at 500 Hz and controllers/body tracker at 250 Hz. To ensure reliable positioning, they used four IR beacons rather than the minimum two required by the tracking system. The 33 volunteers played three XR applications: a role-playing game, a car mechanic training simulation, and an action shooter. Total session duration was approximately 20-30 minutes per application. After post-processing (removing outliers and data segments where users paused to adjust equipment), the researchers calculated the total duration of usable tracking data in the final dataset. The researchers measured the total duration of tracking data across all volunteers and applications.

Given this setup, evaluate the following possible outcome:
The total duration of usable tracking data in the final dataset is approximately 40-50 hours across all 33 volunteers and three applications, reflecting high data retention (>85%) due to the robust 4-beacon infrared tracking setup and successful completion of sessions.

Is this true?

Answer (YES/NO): YES